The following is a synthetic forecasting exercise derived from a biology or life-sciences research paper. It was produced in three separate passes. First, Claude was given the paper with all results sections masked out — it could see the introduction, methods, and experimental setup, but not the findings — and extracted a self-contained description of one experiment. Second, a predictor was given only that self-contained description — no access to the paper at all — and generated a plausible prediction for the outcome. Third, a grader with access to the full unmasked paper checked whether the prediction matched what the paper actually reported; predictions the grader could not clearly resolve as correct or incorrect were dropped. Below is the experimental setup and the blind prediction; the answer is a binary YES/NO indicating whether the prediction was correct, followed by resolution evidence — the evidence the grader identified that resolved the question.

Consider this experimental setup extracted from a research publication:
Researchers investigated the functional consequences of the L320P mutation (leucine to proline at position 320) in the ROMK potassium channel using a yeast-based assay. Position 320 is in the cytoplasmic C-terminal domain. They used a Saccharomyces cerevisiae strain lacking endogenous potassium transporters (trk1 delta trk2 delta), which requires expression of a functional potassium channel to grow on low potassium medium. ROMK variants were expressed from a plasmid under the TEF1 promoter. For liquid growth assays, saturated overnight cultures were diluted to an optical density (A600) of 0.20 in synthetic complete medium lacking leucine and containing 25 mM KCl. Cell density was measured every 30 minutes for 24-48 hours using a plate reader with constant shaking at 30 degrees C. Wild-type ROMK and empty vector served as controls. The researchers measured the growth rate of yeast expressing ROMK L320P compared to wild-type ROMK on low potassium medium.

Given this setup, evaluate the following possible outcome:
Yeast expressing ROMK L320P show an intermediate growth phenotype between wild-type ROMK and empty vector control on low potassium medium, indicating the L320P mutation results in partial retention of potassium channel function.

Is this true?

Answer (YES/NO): YES